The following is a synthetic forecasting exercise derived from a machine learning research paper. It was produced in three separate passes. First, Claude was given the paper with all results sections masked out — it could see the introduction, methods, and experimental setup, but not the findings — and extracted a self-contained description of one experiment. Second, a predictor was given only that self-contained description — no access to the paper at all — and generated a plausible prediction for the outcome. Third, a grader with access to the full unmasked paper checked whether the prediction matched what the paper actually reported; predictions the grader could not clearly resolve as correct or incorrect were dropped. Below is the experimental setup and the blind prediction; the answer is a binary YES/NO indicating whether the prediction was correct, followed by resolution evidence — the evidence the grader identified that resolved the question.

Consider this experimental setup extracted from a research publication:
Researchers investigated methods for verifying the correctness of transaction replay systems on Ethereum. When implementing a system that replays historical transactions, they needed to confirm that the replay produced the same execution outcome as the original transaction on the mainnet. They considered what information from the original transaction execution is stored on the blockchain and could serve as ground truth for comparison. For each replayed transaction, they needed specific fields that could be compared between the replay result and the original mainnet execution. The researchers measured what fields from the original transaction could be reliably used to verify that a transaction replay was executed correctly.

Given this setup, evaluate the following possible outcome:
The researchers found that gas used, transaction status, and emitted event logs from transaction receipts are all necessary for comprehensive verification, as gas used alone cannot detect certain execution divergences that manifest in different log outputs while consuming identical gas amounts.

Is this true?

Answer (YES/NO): NO